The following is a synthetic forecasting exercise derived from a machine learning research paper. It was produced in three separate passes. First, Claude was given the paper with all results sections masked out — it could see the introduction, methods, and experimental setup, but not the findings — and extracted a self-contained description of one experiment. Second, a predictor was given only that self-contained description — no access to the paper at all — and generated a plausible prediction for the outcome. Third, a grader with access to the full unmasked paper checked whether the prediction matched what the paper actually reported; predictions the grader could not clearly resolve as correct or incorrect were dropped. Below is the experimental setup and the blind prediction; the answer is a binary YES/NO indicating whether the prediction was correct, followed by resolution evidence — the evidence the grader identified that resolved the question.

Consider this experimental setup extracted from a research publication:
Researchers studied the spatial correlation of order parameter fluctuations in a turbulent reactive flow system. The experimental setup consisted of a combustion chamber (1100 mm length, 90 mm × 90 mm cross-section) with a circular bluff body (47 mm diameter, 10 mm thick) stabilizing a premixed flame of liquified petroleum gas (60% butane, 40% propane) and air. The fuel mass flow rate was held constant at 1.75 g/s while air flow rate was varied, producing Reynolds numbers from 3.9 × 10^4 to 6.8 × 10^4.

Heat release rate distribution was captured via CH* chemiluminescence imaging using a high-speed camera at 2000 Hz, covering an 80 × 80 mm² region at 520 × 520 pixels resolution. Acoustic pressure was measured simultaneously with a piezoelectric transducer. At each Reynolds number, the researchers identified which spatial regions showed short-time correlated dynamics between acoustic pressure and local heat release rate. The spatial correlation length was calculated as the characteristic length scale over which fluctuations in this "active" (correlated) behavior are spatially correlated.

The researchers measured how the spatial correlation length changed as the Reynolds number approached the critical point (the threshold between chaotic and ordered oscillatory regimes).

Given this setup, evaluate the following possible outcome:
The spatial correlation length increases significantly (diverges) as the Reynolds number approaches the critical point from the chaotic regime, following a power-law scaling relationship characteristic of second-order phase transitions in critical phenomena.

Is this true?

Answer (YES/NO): YES